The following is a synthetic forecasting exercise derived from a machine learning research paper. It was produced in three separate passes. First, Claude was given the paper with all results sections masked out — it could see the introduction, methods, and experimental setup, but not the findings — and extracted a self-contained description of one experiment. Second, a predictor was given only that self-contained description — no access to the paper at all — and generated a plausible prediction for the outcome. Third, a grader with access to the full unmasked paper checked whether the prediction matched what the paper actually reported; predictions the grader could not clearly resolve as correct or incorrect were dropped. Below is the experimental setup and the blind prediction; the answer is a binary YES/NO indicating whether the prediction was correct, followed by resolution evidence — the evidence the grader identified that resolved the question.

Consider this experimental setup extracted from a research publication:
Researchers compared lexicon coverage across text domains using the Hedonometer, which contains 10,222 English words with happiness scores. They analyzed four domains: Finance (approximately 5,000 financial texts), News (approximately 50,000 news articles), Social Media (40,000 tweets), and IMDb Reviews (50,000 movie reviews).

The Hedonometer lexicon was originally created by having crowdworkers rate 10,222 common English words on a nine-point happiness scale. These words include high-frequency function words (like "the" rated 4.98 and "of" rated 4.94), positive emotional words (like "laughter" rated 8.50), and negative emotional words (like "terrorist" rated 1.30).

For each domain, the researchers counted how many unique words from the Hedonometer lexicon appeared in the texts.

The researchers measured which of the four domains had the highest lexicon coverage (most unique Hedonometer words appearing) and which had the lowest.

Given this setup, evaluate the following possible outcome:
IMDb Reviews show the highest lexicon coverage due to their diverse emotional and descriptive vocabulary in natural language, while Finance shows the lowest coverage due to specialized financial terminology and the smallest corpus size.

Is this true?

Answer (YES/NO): NO